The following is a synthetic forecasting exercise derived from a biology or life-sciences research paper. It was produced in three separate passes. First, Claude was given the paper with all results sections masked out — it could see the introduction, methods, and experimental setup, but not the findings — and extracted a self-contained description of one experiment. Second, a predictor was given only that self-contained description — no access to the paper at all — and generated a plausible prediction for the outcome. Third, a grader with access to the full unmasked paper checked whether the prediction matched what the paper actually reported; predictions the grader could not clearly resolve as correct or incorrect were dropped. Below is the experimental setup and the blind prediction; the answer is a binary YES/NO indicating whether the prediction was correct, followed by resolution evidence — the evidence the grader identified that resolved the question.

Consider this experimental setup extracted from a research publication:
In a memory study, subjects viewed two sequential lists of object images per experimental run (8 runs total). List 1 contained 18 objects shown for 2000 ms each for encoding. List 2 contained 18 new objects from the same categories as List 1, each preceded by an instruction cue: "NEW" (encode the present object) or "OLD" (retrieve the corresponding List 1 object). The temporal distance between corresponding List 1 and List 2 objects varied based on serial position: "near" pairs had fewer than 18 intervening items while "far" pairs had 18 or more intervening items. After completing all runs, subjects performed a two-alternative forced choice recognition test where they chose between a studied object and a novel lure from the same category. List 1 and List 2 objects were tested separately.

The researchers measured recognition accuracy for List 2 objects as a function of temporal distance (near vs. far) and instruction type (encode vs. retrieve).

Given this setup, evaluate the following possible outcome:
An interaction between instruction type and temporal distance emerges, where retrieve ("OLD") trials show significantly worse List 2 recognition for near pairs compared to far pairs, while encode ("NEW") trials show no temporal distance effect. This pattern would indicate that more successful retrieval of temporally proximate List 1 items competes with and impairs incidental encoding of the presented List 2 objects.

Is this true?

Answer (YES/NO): NO